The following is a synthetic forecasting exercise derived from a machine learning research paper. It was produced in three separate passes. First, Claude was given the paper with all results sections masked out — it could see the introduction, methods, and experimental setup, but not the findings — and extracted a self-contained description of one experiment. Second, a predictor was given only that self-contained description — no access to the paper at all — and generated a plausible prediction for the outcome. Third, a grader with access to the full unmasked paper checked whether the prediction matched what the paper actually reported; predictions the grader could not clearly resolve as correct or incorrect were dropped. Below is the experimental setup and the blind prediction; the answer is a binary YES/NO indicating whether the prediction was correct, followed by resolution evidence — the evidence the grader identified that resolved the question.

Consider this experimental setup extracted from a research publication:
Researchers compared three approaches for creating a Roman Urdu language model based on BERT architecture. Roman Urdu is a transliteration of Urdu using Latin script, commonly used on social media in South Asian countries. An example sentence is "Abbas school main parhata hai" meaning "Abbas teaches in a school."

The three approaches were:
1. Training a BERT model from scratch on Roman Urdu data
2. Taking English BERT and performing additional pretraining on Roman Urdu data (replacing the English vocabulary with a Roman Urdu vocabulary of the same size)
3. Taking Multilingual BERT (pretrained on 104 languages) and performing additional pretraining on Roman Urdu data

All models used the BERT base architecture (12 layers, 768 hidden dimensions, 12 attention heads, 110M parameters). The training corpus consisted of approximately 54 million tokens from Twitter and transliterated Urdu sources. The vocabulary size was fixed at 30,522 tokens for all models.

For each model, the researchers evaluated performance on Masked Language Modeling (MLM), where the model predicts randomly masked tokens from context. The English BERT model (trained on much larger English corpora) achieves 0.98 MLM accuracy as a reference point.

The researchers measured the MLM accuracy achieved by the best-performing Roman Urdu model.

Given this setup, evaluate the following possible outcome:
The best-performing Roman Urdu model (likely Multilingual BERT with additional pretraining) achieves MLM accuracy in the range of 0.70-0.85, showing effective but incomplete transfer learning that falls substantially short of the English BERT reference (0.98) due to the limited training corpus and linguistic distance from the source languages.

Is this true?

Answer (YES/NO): NO